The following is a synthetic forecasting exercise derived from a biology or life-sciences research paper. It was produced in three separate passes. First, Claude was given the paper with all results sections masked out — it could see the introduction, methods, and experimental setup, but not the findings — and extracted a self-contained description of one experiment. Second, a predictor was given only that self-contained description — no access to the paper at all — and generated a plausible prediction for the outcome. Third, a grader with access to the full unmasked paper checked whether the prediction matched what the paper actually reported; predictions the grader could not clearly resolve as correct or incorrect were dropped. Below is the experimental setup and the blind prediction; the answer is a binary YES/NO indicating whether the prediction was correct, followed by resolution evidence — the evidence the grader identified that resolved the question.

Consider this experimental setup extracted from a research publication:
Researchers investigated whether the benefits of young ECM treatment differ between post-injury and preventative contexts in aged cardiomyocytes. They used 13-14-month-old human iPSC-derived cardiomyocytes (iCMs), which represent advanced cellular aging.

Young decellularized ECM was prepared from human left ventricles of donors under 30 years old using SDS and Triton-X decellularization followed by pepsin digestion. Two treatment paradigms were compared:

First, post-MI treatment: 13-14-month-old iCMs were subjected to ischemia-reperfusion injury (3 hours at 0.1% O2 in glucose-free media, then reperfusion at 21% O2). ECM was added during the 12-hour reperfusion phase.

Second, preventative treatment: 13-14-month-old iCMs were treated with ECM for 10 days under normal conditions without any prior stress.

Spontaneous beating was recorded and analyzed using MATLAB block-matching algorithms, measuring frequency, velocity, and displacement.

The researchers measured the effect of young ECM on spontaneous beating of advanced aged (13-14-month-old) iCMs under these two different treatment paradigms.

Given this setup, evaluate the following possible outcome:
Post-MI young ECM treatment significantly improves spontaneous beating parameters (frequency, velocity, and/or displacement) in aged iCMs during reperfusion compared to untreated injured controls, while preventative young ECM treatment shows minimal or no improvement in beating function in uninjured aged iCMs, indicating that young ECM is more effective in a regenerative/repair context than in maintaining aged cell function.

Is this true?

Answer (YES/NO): YES